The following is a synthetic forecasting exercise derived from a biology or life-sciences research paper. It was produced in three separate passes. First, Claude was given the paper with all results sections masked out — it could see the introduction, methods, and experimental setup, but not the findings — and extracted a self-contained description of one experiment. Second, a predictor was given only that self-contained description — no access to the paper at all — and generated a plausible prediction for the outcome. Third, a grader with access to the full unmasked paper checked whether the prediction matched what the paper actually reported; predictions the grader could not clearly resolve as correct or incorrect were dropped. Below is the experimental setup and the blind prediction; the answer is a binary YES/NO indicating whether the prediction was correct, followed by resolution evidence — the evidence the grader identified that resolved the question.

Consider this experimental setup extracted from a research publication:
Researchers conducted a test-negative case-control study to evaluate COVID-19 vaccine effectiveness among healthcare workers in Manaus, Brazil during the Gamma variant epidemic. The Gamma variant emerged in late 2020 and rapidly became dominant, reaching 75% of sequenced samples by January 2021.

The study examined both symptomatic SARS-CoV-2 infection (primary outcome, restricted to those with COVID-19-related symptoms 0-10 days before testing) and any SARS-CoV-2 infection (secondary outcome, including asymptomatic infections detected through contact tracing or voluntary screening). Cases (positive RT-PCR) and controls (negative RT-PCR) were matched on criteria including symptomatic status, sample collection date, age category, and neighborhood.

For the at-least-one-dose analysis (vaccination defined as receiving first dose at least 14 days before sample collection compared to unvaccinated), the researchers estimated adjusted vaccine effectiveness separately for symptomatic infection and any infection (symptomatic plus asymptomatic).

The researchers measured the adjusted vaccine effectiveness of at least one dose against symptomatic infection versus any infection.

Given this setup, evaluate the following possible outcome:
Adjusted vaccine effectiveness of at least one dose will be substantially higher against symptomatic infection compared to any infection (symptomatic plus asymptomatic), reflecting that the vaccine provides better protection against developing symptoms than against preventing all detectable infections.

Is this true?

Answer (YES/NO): YES